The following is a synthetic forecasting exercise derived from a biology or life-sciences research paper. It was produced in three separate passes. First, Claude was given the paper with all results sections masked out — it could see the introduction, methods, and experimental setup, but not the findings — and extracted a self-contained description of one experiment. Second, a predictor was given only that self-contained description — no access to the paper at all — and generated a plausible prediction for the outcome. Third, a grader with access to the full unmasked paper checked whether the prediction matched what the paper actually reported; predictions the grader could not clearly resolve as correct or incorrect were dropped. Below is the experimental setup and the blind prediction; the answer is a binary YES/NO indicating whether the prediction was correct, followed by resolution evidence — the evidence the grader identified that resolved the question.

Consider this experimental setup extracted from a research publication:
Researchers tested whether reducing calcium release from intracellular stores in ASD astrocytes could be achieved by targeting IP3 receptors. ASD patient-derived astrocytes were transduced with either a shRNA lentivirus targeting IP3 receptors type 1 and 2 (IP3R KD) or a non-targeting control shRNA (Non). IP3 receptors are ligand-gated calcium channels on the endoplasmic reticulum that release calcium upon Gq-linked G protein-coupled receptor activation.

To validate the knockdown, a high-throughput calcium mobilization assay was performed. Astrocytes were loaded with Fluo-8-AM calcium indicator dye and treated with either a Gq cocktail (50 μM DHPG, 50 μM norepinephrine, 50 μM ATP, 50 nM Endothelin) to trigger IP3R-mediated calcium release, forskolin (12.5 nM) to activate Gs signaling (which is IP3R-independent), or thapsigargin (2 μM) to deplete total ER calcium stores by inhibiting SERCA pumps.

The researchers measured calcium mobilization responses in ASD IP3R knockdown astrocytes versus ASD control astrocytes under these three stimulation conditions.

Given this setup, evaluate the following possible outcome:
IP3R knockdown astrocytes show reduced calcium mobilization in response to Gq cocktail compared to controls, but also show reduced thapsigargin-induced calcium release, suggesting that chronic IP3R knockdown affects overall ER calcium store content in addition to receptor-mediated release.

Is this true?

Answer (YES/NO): NO